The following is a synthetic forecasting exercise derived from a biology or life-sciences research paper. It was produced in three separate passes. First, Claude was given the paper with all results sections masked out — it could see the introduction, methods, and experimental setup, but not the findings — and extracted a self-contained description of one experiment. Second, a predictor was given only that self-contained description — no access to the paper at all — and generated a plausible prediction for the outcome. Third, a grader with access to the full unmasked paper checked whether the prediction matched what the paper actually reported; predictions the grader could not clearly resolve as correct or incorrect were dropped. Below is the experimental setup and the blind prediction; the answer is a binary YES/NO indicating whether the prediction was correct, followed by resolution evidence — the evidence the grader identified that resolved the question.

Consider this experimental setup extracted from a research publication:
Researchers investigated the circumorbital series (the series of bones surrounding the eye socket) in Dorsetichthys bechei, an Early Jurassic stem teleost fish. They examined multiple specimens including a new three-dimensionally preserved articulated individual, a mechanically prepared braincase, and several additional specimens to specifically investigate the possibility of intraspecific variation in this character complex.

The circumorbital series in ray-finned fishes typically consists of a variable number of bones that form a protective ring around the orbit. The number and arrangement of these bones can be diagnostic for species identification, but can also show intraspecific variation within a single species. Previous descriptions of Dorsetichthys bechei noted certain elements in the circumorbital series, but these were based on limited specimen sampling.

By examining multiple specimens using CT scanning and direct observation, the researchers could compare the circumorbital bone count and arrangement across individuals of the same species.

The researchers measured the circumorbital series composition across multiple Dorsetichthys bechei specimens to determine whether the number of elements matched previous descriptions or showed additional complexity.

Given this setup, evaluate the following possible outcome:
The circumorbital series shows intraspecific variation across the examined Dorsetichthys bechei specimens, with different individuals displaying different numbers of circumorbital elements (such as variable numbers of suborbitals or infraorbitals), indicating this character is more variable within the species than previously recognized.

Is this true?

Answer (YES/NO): YES